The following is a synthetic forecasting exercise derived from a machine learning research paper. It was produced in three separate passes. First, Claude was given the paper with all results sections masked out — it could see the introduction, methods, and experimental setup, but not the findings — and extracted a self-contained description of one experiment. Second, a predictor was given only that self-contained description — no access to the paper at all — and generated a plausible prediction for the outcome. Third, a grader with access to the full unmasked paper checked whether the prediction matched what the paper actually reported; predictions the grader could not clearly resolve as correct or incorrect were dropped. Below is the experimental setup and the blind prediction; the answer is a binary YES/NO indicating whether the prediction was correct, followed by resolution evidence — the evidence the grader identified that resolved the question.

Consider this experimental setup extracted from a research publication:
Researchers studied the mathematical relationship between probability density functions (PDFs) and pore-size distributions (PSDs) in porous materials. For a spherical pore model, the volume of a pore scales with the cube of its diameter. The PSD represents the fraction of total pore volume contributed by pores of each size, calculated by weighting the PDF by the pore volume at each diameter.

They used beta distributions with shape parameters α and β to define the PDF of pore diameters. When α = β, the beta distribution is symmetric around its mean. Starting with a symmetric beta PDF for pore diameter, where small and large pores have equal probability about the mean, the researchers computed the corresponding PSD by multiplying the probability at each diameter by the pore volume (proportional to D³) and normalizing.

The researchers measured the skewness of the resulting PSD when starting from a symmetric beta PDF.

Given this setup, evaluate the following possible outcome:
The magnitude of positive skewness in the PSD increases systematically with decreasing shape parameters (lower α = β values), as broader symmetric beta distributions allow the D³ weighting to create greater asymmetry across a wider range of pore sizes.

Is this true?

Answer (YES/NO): NO